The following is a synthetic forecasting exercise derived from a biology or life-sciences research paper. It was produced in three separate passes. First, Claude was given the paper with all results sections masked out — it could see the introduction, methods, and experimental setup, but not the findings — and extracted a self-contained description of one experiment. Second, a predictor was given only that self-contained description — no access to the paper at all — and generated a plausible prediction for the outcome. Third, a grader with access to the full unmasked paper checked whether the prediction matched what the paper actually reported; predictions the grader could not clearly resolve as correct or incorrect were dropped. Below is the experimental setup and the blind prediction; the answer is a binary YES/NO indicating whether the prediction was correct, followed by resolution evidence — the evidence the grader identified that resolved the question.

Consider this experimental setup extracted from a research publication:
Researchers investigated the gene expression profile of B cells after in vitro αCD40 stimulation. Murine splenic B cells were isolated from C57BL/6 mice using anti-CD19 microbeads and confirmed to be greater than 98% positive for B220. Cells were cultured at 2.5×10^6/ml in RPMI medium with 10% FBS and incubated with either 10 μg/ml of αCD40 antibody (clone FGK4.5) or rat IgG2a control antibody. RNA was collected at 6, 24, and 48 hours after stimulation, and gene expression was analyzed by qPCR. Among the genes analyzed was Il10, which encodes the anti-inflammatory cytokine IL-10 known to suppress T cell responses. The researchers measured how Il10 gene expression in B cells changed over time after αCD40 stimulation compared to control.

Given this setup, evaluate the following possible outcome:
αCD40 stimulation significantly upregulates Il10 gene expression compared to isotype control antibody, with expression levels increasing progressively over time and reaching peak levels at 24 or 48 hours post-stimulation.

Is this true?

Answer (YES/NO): NO